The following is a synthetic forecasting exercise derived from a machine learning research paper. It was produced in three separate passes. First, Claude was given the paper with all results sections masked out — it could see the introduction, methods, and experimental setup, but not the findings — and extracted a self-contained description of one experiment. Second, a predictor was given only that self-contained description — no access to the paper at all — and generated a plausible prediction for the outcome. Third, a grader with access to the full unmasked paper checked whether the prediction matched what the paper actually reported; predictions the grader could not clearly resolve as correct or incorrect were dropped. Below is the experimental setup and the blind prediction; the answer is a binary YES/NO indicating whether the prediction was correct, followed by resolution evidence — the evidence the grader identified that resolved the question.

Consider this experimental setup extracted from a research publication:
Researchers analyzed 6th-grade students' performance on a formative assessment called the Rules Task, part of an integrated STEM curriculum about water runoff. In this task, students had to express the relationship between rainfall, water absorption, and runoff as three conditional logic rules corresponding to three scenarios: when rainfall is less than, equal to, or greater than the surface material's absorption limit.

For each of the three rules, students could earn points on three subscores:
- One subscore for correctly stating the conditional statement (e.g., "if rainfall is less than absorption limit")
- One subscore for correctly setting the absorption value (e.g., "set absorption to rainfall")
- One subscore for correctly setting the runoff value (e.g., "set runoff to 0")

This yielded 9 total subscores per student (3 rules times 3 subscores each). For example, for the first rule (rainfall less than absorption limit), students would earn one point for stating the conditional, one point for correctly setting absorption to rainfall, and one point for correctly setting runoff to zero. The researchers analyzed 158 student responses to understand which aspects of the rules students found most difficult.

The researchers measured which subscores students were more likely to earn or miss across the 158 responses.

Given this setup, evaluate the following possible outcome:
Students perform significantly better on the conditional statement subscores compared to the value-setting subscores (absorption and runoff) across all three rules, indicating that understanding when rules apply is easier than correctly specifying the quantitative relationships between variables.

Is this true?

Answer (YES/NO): NO